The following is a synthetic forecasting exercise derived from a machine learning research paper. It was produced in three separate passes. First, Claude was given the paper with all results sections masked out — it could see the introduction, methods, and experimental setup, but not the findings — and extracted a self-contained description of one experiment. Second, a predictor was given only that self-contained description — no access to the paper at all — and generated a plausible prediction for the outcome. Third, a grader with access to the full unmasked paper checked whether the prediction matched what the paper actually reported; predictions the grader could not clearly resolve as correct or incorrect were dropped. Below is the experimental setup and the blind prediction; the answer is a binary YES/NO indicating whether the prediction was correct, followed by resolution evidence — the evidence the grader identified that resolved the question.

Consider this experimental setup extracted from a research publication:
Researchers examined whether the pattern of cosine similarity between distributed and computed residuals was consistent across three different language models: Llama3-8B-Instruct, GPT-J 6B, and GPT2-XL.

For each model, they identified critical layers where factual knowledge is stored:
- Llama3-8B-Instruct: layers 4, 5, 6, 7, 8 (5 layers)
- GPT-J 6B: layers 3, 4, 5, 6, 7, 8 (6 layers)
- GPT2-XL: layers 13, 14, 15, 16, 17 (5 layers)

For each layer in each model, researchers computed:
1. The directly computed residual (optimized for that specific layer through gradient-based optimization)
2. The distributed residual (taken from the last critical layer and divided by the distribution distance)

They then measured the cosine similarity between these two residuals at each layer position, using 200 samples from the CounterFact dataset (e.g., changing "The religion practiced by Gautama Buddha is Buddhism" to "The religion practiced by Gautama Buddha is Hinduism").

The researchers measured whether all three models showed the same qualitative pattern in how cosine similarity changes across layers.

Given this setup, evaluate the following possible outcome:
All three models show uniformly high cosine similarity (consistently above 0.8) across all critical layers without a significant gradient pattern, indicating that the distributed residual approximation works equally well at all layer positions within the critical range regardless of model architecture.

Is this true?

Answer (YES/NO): NO